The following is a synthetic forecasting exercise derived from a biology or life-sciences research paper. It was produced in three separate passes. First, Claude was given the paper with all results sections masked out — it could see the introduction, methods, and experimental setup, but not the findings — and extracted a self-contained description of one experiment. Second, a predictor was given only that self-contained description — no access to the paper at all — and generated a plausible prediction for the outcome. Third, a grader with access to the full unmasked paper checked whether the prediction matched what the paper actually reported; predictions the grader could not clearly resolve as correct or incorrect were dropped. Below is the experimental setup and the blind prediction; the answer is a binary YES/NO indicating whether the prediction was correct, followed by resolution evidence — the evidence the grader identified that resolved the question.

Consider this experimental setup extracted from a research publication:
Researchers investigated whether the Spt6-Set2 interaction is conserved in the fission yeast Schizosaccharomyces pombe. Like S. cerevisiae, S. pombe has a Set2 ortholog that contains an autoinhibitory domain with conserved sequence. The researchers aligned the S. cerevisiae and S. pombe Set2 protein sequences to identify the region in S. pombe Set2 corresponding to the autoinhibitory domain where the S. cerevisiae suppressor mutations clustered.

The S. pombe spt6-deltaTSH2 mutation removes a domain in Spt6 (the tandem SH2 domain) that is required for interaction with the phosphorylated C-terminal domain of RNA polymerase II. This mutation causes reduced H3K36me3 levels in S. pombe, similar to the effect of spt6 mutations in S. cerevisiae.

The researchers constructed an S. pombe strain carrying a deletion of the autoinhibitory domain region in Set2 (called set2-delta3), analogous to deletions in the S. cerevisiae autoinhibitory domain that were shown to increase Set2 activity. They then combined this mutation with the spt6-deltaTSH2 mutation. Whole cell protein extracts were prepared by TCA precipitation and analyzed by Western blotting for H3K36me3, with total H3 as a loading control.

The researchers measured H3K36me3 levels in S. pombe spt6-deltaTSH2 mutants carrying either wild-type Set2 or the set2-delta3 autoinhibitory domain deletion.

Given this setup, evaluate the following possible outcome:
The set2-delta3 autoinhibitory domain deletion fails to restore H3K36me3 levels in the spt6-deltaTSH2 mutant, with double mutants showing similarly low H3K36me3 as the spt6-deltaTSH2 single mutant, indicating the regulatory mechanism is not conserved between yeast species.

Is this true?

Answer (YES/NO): NO